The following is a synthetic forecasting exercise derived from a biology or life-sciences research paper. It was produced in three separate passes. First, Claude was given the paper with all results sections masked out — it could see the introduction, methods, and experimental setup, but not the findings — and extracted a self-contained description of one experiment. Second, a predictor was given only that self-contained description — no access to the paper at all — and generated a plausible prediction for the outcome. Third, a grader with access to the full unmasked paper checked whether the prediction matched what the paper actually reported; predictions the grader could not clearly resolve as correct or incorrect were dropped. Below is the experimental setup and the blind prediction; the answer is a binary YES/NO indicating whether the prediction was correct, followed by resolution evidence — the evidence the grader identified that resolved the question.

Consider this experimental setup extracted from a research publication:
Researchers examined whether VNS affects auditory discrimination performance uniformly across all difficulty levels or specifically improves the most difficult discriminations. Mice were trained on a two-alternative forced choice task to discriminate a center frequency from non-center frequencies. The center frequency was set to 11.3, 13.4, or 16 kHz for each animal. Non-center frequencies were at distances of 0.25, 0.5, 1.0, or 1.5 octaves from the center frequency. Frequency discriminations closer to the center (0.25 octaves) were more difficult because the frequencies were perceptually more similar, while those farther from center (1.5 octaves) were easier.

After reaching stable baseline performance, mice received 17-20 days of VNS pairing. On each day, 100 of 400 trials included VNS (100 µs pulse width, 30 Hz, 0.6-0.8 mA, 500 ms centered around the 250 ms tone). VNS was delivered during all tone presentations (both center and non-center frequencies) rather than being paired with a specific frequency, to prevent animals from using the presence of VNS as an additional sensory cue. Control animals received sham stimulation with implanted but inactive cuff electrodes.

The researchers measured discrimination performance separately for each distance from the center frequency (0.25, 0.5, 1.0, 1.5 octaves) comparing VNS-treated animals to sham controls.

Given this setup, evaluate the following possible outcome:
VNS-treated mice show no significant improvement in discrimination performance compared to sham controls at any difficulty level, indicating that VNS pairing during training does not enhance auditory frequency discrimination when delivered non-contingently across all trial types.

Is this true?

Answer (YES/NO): NO